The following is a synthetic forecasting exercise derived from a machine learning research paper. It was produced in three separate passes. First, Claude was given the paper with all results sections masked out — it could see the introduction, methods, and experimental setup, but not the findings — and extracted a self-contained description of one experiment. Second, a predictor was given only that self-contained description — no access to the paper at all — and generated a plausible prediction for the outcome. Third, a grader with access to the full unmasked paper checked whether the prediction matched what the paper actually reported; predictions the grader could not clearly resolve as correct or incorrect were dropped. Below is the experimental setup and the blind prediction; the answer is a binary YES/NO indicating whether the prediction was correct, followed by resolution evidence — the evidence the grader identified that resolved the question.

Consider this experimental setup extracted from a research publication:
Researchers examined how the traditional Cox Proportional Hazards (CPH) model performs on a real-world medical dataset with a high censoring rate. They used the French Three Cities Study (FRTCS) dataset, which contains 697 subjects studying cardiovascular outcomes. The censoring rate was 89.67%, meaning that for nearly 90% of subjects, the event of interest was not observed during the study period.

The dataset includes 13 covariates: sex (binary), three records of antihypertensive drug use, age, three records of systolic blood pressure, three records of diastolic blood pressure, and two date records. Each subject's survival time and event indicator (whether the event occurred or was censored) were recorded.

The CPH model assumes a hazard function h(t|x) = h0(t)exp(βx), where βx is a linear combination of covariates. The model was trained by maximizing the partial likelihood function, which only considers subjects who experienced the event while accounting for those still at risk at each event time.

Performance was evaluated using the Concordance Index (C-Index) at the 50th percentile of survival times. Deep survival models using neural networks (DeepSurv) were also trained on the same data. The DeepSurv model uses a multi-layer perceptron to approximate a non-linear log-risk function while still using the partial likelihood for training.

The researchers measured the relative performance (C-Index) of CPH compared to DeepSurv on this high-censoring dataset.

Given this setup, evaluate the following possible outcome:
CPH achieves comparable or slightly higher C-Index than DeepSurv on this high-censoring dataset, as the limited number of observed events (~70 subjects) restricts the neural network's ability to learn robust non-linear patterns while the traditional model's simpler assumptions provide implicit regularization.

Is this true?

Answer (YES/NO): YES